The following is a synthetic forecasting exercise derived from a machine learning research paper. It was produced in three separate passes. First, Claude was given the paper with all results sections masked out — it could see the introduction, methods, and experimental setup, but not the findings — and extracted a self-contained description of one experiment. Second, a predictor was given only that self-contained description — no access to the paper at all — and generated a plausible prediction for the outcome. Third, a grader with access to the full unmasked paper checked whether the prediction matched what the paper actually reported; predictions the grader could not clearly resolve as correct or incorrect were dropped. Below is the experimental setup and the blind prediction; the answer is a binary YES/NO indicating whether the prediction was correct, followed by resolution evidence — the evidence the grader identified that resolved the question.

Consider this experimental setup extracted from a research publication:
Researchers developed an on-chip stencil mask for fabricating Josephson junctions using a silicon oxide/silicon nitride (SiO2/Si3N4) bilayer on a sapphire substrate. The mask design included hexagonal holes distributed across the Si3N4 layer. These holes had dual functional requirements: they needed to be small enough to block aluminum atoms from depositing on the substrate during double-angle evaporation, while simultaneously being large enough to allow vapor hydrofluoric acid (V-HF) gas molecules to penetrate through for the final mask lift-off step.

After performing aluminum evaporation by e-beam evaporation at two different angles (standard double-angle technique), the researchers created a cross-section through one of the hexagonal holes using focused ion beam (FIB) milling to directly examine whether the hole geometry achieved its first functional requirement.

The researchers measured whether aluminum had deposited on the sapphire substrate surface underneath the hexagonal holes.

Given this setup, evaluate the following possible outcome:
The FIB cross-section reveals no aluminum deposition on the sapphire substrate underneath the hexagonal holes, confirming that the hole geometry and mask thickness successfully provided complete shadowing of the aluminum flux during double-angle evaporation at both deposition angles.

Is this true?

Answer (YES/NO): YES